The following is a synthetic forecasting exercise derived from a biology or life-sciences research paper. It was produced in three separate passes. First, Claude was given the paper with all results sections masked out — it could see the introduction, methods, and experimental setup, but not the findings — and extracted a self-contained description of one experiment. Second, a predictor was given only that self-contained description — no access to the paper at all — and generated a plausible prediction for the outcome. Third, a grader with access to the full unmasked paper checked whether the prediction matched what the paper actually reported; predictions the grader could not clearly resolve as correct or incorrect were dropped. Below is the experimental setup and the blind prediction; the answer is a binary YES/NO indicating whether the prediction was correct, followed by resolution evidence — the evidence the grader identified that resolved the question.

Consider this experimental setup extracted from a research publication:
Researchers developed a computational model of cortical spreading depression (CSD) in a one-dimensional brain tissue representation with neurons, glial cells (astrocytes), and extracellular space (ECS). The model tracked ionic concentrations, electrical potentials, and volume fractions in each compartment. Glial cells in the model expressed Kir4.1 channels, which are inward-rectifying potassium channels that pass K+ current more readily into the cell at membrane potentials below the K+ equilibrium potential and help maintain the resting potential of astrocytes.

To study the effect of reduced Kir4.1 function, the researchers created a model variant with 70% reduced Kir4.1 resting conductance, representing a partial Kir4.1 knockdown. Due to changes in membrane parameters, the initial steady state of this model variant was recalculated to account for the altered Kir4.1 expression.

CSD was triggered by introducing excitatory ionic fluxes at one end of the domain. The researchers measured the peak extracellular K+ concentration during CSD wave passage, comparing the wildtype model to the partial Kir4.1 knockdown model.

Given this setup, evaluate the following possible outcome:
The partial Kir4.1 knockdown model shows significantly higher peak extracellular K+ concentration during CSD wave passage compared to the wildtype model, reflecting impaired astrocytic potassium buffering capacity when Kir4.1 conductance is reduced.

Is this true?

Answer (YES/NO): NO